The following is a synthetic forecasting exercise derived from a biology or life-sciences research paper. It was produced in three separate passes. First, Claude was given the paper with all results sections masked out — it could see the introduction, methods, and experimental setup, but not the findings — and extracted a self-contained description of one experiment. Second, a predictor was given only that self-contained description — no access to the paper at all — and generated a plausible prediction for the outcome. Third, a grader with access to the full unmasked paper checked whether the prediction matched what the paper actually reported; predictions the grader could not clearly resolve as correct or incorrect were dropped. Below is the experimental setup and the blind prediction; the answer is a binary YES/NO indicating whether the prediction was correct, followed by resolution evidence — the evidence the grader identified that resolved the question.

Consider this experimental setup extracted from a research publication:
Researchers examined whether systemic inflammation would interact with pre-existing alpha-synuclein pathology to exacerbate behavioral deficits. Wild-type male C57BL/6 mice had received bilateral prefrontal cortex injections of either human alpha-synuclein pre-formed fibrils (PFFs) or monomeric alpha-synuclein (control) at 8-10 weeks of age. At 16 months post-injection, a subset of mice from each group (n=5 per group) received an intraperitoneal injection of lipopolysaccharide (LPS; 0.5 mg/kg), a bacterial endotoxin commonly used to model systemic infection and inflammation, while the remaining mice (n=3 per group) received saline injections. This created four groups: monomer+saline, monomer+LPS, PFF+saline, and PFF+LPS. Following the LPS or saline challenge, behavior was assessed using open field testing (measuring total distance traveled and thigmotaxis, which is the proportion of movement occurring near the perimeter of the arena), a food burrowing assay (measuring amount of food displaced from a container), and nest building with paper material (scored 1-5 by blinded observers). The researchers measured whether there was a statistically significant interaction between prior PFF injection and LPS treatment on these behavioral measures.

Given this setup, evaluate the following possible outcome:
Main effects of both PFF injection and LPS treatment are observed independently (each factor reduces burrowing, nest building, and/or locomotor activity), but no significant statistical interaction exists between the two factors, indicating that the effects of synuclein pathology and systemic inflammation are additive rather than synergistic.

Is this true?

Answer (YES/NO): NO